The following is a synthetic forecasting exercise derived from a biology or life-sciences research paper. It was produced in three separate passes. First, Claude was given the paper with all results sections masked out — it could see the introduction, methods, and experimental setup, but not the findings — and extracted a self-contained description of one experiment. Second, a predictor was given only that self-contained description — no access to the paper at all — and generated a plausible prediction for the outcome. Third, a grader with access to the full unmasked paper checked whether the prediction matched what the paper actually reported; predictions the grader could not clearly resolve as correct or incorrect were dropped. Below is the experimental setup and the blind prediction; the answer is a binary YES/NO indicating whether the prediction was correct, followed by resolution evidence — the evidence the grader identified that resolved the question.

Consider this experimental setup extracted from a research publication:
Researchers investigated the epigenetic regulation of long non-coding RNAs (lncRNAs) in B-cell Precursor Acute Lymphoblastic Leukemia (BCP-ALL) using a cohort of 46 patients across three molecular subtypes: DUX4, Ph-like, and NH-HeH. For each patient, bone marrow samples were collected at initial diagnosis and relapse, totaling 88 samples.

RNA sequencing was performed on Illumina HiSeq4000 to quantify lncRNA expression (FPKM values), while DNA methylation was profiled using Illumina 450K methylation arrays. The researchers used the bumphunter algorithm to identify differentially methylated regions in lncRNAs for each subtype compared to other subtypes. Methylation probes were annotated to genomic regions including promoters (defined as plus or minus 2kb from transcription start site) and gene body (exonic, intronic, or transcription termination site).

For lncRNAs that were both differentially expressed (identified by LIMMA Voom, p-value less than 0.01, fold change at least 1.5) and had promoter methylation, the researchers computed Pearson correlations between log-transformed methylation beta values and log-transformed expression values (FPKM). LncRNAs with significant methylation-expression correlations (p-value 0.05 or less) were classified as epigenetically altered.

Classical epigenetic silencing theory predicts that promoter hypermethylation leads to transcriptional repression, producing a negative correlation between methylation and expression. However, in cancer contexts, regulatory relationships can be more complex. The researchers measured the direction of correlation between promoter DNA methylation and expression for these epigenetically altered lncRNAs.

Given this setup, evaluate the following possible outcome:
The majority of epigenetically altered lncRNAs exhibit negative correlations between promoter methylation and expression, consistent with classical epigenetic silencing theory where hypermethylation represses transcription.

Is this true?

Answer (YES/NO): YES